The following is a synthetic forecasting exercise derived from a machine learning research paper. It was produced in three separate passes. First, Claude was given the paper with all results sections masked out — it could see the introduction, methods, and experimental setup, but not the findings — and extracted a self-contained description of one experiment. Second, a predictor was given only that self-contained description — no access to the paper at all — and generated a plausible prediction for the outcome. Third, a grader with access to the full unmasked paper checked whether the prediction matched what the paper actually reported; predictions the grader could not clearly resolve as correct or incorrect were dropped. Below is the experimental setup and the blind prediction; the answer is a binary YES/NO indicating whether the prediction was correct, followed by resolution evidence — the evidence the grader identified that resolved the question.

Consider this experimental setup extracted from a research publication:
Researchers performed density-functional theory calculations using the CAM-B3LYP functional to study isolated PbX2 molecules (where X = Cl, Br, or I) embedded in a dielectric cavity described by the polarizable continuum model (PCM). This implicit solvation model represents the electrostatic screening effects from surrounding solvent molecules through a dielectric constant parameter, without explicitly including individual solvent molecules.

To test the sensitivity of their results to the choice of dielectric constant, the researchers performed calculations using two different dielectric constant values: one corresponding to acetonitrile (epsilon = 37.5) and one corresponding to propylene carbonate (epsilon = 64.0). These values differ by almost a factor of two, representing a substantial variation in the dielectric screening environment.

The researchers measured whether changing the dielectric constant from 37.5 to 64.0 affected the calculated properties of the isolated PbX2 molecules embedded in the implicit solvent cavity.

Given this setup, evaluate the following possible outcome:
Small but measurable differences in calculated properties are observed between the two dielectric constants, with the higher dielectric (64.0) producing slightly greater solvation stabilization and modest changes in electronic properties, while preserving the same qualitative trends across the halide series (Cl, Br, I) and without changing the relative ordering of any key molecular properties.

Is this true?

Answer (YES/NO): NO